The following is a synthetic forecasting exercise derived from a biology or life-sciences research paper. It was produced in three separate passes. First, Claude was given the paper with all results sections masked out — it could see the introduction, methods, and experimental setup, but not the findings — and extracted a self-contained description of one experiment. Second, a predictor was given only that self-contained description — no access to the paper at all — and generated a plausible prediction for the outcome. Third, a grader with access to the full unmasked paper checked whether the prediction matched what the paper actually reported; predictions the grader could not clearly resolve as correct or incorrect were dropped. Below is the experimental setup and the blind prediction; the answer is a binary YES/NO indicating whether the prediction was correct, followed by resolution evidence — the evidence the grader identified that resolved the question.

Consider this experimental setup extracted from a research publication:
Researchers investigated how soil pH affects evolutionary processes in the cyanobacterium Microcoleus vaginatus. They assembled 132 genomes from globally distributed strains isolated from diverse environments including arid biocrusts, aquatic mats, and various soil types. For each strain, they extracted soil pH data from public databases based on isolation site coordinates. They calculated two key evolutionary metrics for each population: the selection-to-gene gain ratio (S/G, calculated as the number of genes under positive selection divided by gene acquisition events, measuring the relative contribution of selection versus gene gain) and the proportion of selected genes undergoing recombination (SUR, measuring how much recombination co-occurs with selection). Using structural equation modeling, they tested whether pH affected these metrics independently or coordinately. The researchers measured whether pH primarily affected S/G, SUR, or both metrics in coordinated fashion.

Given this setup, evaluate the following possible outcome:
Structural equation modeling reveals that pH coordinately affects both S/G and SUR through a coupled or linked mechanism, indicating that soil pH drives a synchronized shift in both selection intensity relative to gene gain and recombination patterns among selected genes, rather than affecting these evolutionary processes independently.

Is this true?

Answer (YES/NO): YES